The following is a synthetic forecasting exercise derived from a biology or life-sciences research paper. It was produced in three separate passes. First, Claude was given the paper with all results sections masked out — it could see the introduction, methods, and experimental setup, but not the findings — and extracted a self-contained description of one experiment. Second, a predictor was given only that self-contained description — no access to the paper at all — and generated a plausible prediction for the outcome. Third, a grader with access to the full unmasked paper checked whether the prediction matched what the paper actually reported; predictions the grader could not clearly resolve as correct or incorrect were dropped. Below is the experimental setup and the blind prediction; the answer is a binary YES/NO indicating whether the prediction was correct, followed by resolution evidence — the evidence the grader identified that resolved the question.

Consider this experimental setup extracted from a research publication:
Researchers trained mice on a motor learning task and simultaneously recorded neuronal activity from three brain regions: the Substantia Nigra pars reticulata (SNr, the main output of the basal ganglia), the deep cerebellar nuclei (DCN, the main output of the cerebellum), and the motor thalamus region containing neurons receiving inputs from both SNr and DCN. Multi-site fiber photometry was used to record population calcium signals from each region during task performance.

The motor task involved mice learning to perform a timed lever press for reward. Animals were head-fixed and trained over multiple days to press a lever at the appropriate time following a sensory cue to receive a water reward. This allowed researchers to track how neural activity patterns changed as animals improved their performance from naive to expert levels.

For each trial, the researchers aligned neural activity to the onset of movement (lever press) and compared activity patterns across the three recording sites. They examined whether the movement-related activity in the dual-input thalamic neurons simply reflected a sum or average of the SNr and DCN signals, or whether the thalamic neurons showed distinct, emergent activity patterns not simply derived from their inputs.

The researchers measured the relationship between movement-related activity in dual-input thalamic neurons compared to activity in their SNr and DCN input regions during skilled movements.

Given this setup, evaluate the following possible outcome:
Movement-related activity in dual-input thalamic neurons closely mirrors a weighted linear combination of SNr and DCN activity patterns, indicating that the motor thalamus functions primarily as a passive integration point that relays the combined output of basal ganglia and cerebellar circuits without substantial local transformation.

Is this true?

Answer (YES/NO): NO